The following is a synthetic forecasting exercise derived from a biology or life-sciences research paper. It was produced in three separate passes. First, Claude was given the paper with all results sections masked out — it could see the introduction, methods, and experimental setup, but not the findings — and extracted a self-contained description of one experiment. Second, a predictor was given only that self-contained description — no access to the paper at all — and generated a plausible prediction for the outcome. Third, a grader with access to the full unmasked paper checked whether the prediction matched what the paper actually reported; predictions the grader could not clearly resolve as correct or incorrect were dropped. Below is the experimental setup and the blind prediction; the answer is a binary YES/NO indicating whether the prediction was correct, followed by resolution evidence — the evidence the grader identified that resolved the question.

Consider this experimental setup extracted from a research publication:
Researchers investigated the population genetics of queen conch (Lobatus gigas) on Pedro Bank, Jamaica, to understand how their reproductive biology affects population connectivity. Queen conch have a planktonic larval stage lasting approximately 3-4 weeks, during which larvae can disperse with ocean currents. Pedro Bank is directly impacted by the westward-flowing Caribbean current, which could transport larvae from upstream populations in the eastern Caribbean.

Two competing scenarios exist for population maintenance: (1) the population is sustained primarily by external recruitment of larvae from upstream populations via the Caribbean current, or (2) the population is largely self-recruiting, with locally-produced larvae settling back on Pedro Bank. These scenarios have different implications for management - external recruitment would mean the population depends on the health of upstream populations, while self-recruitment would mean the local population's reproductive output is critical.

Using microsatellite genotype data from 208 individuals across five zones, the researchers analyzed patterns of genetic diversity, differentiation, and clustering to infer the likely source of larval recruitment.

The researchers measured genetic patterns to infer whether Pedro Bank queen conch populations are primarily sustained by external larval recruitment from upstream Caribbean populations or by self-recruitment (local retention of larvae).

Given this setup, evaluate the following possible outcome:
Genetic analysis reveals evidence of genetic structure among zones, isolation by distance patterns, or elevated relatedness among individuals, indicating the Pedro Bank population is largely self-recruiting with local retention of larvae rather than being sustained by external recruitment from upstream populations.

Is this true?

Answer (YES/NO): NO